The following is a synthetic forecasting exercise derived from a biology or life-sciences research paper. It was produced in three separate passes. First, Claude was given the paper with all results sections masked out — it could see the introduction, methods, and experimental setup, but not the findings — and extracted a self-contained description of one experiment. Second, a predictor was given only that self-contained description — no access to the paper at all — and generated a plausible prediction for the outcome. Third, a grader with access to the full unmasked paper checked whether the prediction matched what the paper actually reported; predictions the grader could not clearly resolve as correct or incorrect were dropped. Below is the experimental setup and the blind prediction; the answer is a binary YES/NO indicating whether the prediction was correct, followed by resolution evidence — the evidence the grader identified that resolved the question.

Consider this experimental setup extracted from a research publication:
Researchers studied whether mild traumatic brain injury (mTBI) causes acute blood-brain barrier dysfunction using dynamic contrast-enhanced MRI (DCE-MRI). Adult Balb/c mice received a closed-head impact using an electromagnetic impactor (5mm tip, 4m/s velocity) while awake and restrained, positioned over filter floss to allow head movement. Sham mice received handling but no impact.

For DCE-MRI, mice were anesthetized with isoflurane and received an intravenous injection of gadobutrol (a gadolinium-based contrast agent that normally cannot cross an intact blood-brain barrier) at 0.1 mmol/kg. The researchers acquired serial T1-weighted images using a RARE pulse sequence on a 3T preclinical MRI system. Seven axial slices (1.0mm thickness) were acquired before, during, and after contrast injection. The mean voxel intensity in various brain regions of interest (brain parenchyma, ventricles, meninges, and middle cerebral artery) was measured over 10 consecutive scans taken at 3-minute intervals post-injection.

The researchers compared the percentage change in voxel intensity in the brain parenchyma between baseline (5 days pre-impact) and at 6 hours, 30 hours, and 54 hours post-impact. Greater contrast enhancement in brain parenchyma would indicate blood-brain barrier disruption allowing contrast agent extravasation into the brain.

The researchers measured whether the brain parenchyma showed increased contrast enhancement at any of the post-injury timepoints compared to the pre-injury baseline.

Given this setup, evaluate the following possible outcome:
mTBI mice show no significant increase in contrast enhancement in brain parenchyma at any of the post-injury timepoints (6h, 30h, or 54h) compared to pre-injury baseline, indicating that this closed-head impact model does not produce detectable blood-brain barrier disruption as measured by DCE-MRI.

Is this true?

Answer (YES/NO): YES